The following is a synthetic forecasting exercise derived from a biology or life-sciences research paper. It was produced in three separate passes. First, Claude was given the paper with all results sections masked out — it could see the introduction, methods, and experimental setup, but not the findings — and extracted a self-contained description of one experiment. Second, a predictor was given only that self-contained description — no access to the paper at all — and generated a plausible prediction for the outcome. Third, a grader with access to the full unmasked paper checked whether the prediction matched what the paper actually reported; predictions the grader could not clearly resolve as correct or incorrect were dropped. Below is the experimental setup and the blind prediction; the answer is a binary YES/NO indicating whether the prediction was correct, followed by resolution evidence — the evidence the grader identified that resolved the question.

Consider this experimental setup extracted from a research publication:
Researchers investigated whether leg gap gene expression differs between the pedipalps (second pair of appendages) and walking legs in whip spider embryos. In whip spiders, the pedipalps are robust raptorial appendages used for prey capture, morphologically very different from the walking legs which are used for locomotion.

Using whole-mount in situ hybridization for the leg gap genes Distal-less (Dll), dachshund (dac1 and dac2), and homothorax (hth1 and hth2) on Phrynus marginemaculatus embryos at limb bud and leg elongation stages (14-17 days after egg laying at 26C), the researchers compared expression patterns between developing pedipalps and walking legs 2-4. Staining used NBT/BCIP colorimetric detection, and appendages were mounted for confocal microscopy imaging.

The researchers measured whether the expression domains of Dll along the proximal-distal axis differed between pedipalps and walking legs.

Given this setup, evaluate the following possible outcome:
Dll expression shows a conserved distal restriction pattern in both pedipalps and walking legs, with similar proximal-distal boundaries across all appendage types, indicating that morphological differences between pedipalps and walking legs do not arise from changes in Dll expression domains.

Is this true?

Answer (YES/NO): YES